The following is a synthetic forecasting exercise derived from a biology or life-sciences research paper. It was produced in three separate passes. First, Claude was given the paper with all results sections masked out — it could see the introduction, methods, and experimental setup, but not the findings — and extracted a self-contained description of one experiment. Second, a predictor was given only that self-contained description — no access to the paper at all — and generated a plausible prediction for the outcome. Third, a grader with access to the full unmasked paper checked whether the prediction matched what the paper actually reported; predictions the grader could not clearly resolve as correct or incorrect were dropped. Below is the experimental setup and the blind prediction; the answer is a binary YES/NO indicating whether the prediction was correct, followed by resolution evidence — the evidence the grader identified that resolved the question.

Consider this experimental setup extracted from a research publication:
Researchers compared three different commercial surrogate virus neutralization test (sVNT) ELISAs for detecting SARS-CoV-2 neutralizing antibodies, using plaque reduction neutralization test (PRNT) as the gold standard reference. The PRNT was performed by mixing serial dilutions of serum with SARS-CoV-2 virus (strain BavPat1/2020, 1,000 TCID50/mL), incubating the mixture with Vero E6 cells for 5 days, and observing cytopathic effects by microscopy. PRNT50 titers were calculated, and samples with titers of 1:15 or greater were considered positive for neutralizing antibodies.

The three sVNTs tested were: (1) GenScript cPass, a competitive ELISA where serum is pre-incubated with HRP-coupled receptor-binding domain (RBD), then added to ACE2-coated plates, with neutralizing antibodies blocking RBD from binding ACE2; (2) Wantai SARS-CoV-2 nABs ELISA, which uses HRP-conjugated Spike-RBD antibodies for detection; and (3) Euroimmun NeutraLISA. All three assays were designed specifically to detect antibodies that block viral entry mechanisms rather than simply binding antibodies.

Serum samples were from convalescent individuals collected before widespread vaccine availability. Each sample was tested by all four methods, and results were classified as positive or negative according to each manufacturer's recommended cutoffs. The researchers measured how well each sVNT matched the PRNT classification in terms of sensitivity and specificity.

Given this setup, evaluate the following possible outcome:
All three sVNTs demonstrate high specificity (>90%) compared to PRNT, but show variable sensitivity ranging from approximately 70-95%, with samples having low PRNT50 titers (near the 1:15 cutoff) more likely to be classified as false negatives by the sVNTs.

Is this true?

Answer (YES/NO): NO